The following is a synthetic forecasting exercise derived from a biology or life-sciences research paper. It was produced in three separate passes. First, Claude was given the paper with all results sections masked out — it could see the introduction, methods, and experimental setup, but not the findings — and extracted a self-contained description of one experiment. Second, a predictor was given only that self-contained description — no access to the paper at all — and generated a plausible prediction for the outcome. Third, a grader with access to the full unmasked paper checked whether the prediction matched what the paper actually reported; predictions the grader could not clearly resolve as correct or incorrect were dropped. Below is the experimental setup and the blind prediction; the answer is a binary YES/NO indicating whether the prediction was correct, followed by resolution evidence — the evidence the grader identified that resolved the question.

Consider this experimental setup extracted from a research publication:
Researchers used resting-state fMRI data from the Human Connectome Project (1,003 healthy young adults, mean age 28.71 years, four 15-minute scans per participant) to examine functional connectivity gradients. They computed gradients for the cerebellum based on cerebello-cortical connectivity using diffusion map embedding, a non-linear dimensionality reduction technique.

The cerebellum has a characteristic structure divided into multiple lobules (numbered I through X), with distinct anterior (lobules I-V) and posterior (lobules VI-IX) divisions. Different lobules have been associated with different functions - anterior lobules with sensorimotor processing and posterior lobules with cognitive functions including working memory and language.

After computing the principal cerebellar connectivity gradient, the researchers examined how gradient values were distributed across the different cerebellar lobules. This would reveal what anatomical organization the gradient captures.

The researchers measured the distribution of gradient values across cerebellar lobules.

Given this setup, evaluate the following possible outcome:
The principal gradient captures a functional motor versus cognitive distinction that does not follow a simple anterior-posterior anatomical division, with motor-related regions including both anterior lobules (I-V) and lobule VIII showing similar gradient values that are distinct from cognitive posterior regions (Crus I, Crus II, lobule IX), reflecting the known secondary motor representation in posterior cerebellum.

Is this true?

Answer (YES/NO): YES